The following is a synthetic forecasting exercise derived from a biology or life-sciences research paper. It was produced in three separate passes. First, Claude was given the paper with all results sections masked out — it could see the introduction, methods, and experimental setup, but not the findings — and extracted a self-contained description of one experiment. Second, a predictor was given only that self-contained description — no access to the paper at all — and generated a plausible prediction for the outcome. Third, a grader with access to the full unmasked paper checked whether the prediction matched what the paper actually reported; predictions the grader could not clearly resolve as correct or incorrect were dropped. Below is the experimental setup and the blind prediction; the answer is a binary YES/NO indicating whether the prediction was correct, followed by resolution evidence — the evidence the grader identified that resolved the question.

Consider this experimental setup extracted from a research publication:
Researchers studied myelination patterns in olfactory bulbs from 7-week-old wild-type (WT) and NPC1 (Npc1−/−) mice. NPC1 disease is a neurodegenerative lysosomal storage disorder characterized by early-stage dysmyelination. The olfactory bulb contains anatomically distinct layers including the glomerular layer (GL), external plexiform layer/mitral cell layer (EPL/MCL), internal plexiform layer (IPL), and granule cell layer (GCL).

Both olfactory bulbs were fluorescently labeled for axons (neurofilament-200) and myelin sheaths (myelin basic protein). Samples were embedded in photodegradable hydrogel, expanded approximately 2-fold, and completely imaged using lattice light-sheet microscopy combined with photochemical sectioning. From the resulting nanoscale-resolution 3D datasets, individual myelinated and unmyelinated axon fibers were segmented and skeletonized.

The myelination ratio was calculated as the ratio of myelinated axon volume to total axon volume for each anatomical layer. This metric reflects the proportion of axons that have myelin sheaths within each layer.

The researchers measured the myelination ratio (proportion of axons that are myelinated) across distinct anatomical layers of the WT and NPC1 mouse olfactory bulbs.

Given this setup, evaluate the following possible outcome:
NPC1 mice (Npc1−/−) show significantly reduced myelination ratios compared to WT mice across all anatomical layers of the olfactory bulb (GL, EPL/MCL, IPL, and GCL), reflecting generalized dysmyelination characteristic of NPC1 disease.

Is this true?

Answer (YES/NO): NO